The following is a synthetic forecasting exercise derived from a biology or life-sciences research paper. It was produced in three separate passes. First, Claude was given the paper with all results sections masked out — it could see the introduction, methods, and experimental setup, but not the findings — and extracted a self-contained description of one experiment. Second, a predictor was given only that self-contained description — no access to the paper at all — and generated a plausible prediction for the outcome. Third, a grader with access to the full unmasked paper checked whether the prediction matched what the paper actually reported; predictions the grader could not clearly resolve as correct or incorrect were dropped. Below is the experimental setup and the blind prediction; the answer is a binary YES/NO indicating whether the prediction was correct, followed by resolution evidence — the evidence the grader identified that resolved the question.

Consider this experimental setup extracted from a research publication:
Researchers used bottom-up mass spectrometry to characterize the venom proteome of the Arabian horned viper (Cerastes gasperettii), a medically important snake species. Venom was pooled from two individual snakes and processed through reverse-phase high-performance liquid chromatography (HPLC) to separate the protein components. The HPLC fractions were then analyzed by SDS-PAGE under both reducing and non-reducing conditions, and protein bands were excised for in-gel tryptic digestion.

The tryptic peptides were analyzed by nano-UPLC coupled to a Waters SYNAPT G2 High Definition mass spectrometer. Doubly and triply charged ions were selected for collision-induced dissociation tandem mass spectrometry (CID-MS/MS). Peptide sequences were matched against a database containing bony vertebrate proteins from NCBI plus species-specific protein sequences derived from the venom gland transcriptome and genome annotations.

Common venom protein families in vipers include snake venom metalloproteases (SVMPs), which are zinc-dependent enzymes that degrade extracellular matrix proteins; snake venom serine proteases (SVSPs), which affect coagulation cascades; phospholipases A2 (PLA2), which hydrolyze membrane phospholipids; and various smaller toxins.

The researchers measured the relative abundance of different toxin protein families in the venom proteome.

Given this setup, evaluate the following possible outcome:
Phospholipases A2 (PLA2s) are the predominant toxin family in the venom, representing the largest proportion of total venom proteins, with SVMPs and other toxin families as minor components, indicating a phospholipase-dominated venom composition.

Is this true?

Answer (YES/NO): NO